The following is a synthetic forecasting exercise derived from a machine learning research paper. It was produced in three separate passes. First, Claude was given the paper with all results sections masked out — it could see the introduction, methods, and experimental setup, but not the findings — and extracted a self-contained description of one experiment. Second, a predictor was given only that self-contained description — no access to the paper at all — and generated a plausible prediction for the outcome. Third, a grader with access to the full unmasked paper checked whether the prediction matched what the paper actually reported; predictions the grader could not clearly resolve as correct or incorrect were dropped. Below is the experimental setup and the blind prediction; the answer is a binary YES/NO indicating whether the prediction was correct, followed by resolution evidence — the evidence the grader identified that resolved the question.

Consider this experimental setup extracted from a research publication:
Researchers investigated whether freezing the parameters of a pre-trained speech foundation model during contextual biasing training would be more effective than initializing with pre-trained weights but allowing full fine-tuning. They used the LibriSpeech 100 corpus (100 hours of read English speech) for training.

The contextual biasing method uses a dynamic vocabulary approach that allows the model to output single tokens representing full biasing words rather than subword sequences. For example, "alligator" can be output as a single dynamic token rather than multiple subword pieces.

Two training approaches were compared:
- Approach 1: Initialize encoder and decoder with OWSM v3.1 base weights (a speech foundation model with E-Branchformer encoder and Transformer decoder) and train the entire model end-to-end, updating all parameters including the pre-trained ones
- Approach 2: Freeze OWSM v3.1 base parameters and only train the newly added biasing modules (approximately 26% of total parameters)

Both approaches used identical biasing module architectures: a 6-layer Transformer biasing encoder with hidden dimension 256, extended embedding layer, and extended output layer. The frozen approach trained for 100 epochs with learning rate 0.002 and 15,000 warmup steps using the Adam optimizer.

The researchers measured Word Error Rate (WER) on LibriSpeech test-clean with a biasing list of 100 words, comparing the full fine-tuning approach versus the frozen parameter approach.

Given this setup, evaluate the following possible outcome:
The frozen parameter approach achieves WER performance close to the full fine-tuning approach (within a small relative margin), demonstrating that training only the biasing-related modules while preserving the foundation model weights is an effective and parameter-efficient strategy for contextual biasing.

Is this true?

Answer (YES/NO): NO